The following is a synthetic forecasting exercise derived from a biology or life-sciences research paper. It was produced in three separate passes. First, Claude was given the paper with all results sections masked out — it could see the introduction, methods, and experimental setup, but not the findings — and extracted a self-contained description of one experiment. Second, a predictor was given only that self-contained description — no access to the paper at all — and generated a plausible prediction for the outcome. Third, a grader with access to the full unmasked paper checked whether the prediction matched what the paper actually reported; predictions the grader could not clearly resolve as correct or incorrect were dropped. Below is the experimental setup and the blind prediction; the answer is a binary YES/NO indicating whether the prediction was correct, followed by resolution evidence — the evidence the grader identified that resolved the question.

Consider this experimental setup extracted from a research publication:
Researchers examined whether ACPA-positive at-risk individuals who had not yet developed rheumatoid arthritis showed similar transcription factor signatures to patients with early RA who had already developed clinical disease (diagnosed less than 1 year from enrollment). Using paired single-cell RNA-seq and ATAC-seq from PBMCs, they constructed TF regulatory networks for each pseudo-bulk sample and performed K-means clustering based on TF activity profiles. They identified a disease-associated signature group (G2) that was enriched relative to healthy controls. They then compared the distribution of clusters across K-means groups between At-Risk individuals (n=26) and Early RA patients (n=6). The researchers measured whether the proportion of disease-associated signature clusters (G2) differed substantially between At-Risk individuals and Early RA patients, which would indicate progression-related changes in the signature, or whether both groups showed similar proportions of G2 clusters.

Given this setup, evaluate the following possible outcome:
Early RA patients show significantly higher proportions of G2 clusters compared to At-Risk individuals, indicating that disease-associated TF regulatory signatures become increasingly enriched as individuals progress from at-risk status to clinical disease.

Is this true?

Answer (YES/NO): NO